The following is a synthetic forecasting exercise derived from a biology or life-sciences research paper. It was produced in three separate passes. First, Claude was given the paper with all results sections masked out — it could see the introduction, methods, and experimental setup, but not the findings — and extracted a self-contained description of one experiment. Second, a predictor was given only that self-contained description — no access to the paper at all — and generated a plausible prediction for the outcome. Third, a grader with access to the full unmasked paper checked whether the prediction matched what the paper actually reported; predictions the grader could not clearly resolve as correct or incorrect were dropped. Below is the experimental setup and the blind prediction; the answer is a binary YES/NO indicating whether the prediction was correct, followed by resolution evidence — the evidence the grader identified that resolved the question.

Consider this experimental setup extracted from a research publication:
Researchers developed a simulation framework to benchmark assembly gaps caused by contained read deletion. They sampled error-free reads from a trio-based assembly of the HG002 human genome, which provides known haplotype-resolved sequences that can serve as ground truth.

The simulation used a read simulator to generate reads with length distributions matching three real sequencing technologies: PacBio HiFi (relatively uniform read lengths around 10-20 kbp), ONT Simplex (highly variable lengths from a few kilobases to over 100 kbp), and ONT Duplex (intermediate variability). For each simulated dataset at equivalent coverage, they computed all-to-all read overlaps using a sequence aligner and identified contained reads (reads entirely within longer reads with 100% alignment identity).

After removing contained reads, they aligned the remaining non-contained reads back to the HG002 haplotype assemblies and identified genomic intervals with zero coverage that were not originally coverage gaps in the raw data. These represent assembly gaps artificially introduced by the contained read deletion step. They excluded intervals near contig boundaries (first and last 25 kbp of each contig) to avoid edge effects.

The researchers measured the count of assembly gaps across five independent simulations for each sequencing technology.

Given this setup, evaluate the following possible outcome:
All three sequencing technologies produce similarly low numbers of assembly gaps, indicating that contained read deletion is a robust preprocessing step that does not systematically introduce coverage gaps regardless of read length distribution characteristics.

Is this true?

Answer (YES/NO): NO